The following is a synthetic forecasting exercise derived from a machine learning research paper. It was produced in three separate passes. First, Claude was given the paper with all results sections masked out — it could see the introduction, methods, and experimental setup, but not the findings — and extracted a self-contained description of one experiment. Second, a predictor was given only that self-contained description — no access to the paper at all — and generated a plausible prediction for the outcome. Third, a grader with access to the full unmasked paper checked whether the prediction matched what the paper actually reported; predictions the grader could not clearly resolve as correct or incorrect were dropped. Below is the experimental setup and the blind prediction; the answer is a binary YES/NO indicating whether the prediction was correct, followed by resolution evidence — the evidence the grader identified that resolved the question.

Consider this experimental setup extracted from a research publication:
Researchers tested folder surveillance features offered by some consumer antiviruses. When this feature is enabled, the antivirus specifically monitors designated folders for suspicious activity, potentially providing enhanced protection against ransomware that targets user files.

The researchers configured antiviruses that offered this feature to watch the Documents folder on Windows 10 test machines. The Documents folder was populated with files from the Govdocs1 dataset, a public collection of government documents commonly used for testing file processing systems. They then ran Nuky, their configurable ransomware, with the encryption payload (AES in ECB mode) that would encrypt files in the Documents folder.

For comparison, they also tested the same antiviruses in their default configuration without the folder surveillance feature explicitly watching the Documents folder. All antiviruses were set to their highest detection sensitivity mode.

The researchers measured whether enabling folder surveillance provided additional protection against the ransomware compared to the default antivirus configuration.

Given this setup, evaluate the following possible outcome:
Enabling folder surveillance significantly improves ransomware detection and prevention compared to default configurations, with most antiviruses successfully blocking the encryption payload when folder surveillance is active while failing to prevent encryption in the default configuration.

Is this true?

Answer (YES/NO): YES